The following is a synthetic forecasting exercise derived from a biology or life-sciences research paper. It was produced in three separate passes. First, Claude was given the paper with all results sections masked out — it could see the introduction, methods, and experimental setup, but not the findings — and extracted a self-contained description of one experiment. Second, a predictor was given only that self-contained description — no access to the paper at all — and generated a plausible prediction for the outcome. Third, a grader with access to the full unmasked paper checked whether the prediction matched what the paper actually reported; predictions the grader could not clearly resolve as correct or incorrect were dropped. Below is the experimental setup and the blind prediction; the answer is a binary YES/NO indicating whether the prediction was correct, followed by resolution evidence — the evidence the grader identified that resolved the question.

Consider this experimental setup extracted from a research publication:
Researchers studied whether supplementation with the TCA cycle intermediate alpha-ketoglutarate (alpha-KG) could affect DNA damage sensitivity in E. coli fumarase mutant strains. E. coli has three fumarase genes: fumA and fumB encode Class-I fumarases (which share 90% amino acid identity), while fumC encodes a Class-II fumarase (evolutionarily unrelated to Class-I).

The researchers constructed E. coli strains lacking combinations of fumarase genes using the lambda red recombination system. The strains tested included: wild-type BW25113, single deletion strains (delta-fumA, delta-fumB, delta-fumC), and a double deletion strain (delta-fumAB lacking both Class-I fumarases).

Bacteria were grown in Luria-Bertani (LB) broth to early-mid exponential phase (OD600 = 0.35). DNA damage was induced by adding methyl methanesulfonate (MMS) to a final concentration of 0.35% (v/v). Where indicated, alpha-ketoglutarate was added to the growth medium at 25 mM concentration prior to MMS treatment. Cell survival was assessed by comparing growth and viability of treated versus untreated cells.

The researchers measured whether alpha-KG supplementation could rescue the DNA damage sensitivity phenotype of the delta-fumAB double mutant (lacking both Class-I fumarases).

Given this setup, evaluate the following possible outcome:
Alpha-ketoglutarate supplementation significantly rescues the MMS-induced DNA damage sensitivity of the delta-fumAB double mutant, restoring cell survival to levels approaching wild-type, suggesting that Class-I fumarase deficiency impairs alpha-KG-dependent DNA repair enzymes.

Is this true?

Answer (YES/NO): NO